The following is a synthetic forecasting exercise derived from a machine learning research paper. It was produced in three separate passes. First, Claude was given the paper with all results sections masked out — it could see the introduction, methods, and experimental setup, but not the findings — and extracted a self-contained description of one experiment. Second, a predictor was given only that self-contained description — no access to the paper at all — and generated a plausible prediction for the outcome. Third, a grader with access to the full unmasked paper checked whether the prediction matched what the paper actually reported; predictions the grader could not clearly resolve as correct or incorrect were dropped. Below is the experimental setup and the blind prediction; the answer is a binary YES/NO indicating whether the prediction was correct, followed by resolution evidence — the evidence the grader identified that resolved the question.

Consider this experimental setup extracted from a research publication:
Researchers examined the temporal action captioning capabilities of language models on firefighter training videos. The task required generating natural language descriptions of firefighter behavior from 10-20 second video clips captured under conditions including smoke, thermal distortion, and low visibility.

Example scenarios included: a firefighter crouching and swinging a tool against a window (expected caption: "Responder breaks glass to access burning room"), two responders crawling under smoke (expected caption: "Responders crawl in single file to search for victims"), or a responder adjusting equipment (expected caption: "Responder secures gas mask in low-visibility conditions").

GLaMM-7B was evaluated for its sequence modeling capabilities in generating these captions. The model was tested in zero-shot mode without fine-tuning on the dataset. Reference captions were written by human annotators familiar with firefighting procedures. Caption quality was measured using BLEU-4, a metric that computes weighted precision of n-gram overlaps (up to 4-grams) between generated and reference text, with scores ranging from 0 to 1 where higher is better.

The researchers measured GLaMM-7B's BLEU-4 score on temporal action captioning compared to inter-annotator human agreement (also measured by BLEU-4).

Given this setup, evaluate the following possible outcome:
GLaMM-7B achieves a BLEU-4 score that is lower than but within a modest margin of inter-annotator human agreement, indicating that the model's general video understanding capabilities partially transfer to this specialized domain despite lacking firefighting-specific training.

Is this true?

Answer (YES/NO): NO